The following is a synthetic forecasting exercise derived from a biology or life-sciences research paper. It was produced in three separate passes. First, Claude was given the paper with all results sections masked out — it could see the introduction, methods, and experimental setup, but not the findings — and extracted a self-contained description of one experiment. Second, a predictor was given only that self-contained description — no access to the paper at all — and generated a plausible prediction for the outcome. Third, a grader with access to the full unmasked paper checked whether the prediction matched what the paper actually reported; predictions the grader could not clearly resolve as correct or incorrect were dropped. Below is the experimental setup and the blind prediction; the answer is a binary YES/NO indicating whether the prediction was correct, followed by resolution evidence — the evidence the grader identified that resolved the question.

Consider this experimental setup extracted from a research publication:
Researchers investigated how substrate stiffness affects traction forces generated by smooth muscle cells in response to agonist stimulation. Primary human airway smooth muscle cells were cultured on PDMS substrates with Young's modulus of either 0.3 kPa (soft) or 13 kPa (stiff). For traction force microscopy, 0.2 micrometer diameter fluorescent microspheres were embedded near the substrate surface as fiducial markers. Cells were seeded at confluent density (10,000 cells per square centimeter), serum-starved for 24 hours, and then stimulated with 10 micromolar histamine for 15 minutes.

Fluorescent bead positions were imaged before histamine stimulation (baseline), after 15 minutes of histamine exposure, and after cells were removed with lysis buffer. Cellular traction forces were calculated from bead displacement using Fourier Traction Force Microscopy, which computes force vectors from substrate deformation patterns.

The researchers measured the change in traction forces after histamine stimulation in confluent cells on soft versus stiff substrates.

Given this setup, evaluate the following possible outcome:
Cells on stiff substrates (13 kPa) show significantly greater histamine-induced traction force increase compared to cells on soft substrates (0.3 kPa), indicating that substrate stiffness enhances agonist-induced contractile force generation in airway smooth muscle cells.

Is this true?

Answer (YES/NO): YES